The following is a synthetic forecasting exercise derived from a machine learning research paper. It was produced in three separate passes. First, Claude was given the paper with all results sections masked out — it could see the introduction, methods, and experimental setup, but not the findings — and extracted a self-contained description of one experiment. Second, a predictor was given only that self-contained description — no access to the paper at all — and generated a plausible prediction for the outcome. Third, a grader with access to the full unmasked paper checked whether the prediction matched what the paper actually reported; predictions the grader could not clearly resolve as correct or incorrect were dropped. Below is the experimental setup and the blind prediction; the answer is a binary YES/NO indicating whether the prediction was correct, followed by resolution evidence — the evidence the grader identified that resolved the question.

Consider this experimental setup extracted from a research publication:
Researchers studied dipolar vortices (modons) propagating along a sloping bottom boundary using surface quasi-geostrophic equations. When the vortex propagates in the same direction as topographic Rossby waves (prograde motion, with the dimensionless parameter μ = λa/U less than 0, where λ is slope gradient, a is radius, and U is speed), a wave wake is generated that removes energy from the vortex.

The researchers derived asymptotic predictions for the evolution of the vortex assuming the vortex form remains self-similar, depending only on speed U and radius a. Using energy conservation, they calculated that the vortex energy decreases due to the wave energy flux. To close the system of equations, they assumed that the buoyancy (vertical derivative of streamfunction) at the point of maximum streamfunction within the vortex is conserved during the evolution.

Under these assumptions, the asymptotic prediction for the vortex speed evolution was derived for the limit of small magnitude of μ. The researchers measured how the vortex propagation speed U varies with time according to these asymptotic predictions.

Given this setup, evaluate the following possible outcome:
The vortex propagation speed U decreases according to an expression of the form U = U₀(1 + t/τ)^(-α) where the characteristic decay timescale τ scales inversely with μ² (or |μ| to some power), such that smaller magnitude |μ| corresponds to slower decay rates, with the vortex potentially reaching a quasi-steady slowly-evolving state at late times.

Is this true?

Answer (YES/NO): NO